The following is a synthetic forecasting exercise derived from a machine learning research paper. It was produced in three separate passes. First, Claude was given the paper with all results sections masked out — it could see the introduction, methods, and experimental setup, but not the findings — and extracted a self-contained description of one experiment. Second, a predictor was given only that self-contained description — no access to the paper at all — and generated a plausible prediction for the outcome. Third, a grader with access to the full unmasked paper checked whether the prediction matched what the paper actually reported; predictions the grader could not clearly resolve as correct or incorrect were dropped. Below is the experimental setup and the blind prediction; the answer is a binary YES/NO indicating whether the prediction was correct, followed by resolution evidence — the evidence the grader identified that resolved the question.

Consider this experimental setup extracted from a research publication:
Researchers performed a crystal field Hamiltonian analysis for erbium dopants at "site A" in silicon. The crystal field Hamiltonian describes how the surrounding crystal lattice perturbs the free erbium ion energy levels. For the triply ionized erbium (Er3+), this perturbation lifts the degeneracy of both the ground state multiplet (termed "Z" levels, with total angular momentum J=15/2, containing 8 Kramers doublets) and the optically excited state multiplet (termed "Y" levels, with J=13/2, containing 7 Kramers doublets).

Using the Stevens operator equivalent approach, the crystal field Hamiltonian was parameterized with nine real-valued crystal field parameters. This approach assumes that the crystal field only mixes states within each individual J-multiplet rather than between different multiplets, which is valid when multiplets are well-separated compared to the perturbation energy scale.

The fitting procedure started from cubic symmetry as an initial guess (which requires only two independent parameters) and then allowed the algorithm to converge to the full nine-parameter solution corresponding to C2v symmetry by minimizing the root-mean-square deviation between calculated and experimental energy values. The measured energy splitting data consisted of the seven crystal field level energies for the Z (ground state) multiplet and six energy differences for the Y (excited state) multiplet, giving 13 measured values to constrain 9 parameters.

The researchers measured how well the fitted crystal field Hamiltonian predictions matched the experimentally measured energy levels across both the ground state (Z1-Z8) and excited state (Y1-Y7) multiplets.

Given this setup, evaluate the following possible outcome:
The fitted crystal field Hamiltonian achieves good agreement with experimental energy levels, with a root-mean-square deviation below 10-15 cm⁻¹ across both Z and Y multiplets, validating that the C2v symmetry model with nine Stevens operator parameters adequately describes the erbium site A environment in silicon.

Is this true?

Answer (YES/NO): YES